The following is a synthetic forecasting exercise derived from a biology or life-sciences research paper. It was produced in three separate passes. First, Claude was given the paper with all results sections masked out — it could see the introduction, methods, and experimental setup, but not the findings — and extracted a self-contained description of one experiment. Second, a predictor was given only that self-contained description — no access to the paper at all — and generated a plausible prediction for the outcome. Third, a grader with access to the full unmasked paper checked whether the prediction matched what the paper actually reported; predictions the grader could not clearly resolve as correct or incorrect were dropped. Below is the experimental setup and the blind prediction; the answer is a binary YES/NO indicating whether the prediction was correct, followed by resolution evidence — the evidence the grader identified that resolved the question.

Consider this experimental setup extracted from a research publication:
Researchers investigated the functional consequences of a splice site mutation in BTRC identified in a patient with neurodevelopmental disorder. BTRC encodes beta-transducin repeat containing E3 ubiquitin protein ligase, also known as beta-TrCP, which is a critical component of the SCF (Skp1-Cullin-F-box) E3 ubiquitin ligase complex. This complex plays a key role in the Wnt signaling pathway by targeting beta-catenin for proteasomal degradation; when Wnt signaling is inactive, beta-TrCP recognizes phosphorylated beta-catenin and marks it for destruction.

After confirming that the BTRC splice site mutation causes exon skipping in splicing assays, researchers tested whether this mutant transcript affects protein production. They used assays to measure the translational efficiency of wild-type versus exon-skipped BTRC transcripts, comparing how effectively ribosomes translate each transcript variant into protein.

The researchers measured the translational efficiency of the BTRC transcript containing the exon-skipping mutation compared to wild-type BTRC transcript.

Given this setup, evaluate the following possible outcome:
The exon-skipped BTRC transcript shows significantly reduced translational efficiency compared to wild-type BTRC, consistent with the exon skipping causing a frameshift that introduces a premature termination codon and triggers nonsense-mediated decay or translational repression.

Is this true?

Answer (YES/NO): NO